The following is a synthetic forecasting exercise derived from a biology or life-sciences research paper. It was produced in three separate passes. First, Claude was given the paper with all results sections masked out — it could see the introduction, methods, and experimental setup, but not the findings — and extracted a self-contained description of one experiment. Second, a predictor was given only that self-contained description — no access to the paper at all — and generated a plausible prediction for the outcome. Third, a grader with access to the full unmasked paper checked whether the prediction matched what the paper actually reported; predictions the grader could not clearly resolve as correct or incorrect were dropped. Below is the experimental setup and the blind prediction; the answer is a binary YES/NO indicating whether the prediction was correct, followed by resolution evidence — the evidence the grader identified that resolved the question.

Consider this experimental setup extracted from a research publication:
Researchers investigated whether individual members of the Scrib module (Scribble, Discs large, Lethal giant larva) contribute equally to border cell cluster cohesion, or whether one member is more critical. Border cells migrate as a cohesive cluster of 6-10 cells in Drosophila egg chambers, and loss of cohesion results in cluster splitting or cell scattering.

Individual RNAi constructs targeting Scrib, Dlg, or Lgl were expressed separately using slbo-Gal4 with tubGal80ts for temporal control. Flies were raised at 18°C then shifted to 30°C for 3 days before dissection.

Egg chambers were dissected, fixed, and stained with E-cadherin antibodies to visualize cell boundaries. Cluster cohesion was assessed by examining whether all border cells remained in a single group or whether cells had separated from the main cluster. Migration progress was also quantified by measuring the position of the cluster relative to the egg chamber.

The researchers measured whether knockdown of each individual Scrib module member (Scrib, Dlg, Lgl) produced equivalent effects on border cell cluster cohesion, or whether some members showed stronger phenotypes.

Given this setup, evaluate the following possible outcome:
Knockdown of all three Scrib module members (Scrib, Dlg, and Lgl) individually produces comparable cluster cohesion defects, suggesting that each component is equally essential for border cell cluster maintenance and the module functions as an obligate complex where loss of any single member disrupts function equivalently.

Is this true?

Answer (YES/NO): YES